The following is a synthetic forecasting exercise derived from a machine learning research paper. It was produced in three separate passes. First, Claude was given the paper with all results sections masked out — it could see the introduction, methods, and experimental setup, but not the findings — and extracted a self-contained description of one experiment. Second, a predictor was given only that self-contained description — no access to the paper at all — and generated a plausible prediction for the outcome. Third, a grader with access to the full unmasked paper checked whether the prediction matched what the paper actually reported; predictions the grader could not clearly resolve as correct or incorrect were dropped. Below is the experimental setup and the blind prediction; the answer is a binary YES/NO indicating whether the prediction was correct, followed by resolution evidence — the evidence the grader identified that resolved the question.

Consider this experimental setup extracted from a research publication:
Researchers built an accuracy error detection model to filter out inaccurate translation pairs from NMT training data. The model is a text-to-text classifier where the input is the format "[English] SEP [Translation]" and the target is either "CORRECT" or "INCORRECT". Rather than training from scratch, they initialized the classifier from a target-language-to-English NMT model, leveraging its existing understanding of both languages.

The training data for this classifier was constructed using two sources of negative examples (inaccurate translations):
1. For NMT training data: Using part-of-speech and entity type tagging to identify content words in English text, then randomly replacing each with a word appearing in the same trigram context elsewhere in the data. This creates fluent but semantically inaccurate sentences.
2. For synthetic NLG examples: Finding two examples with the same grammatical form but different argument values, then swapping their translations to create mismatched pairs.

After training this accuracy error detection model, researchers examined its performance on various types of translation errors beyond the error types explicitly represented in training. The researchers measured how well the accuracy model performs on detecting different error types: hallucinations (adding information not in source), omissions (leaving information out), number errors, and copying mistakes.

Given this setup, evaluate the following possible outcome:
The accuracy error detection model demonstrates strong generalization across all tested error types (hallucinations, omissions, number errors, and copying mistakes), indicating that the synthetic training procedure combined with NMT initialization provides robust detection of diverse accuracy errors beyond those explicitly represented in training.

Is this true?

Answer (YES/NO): NO